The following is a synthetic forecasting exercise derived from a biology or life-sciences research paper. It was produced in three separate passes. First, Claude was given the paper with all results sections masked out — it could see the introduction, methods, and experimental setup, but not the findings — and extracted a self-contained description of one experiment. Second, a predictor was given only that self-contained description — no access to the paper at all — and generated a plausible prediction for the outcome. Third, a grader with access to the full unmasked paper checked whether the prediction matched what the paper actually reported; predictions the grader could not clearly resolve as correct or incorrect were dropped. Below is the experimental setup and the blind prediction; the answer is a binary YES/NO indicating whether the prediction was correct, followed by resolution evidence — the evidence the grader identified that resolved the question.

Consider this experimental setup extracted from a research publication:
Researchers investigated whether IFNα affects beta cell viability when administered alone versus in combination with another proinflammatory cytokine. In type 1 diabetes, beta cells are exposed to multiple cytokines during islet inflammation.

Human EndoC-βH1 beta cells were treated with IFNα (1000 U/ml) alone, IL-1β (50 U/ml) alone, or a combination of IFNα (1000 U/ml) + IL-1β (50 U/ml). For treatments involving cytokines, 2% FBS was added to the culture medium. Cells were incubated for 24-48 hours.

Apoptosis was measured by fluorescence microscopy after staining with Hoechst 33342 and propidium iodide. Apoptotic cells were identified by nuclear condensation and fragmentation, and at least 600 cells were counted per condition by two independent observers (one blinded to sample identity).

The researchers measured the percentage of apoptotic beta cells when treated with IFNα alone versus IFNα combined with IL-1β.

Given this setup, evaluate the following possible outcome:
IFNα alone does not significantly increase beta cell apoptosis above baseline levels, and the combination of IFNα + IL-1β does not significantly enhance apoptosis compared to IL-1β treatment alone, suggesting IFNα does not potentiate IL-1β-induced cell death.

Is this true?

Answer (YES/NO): NO